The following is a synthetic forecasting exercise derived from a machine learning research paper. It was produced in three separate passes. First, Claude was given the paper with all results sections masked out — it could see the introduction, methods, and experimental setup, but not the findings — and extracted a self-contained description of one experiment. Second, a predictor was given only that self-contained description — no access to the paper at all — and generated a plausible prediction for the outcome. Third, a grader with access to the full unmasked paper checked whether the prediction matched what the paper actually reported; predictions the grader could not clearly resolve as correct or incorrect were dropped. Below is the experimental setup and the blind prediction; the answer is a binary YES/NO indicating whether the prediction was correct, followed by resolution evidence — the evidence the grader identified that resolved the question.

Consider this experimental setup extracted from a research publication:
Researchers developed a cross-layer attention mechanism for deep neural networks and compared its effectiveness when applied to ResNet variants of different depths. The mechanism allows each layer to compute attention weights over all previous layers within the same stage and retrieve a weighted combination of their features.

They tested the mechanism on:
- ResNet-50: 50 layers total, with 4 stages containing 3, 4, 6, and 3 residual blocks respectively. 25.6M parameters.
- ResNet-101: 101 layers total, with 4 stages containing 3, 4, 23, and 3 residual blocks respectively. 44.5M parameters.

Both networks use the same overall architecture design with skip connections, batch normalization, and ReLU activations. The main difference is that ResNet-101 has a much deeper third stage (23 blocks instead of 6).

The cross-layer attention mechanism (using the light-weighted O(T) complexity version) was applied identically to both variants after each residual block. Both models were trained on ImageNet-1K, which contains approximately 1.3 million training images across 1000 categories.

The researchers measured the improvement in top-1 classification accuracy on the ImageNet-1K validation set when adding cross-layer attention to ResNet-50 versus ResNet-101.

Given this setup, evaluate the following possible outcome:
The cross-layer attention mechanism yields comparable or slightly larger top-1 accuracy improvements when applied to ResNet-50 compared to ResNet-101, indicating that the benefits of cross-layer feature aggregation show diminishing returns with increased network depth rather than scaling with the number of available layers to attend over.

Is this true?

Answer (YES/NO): YES